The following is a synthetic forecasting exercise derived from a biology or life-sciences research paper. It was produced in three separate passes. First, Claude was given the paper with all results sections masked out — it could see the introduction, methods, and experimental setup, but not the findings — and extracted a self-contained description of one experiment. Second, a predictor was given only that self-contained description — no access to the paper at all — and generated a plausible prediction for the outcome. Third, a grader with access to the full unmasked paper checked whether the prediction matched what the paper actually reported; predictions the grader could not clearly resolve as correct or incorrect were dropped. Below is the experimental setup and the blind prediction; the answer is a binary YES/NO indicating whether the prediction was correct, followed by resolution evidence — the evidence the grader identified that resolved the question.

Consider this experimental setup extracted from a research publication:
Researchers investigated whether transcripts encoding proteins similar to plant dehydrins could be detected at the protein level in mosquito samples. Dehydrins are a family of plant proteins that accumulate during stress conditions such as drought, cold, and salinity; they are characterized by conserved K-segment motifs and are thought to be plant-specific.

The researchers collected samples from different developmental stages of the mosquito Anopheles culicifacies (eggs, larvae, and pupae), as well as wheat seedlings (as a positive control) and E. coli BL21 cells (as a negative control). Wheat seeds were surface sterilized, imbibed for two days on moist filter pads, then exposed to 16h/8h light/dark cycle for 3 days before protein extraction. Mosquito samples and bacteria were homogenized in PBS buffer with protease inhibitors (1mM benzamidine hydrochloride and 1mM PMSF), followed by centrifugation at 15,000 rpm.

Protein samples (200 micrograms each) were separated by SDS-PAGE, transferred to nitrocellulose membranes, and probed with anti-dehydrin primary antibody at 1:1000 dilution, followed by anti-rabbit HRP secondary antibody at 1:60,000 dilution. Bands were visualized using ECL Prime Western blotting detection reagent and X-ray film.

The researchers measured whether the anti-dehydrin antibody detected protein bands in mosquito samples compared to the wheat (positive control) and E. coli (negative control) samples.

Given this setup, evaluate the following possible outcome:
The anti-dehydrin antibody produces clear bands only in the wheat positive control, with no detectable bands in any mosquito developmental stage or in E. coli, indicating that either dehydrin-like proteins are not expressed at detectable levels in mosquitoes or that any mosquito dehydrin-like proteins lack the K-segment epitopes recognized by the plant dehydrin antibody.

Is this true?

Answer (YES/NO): NO